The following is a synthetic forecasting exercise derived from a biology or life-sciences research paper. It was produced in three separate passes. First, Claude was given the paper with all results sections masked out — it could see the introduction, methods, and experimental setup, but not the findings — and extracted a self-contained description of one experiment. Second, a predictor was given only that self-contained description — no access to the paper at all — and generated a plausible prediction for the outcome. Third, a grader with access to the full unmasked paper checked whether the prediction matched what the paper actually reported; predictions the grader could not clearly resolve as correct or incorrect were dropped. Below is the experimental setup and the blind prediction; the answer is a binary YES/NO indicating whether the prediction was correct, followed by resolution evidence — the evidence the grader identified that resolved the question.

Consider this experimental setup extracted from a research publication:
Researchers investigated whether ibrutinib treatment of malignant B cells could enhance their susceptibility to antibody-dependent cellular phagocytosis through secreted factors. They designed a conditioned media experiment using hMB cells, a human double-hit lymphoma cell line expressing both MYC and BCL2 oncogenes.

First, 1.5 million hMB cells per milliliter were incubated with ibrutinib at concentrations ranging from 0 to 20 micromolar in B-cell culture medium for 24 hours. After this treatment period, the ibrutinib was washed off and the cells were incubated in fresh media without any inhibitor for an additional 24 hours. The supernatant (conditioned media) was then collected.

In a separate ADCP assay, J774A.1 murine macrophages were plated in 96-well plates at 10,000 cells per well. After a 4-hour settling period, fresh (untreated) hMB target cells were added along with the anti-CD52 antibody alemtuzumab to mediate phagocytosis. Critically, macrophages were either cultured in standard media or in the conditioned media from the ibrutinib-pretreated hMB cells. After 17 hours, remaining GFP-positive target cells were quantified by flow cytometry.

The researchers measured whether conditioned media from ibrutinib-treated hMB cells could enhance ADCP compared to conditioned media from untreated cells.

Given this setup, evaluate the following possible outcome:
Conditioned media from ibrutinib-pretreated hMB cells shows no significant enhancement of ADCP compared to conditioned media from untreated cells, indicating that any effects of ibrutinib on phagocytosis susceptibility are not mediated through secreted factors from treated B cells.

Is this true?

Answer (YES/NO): NO